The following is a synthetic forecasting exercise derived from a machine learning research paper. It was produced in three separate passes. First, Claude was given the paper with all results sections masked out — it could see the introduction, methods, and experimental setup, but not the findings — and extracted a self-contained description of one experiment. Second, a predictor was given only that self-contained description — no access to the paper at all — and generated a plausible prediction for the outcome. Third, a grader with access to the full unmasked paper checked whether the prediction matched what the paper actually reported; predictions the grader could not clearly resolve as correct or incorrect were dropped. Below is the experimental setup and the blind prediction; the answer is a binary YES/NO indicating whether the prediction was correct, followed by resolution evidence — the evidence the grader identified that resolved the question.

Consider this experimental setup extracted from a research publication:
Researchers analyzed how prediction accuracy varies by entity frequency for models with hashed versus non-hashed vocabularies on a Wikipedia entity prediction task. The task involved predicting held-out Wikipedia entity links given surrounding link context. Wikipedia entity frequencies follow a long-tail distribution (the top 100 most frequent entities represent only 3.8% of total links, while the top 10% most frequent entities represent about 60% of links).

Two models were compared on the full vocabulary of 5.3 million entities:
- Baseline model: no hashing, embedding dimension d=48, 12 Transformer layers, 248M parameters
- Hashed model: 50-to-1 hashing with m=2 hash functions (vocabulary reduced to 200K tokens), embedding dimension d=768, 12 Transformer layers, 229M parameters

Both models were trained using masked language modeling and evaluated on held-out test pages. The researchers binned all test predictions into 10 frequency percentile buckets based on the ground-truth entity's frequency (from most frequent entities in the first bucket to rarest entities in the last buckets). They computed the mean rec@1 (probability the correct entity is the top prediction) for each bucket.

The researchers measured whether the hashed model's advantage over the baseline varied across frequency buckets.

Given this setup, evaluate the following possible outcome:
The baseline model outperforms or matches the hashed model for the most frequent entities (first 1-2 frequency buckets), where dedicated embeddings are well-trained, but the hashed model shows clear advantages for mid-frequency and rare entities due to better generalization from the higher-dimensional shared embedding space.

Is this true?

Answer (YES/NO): NO